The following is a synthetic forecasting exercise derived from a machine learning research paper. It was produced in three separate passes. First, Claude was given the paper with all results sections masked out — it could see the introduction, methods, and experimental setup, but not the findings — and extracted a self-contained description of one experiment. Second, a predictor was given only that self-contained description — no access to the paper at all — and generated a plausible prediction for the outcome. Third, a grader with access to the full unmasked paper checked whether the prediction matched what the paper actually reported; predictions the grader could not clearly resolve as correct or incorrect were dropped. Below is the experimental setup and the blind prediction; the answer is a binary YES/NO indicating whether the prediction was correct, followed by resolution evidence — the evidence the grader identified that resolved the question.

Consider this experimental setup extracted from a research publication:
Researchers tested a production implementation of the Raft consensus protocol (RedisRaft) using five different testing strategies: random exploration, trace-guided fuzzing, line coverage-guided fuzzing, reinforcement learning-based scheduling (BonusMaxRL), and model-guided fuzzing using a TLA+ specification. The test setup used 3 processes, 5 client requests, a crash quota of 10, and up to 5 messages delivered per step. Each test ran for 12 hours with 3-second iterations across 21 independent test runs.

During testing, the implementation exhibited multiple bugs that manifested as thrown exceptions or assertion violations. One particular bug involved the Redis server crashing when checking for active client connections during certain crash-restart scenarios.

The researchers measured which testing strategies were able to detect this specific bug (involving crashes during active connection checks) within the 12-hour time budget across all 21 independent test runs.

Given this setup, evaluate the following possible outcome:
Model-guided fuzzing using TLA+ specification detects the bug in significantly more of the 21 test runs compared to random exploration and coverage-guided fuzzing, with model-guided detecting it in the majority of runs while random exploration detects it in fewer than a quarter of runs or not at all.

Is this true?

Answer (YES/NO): NO